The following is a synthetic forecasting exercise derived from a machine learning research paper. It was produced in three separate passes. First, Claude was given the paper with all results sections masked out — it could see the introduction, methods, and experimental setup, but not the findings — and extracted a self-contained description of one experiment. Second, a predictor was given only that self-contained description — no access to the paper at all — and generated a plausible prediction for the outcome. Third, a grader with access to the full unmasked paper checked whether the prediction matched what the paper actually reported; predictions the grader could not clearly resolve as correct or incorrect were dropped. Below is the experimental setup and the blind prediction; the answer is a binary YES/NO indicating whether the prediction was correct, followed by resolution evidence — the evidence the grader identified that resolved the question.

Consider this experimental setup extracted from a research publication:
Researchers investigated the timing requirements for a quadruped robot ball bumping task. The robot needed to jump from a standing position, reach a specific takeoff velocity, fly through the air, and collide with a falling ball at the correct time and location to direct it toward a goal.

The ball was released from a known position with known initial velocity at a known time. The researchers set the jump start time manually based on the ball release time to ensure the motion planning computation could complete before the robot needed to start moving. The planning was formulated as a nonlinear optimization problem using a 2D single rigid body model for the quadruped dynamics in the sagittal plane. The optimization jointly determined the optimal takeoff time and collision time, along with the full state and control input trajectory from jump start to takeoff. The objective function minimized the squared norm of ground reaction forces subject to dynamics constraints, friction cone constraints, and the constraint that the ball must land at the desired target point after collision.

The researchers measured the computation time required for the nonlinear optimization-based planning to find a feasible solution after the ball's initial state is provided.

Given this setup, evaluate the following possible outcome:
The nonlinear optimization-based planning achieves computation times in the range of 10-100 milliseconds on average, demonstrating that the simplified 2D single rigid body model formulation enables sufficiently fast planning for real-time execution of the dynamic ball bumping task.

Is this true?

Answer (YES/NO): YES